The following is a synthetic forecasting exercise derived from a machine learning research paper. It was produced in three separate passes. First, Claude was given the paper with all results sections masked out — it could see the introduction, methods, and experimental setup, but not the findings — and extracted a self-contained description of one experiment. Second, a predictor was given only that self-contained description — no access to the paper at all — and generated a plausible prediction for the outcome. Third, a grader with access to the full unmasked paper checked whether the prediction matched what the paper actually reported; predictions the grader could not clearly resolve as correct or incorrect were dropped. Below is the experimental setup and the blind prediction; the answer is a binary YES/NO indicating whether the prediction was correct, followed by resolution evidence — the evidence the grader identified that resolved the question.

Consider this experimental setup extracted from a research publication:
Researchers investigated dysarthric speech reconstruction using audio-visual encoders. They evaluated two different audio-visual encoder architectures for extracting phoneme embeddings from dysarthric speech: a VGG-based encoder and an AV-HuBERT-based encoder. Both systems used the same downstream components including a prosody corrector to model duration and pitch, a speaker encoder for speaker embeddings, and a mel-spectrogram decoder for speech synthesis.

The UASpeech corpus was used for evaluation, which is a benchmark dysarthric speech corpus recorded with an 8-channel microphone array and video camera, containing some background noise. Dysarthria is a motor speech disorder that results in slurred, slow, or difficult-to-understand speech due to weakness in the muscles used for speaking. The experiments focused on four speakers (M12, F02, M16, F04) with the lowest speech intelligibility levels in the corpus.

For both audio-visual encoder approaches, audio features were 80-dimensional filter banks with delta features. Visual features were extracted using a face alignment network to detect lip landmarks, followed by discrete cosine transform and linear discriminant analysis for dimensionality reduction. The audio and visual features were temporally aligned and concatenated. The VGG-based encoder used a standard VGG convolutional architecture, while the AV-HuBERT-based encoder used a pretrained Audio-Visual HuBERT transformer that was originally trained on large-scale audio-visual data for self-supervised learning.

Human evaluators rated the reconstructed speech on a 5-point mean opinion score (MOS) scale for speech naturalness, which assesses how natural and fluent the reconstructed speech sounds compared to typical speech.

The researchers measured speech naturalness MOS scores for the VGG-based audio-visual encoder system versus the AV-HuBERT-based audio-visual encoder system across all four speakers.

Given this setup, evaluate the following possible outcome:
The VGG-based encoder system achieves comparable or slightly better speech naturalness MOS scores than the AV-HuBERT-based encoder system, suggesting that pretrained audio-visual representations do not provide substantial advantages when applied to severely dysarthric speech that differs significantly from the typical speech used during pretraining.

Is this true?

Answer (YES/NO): NO